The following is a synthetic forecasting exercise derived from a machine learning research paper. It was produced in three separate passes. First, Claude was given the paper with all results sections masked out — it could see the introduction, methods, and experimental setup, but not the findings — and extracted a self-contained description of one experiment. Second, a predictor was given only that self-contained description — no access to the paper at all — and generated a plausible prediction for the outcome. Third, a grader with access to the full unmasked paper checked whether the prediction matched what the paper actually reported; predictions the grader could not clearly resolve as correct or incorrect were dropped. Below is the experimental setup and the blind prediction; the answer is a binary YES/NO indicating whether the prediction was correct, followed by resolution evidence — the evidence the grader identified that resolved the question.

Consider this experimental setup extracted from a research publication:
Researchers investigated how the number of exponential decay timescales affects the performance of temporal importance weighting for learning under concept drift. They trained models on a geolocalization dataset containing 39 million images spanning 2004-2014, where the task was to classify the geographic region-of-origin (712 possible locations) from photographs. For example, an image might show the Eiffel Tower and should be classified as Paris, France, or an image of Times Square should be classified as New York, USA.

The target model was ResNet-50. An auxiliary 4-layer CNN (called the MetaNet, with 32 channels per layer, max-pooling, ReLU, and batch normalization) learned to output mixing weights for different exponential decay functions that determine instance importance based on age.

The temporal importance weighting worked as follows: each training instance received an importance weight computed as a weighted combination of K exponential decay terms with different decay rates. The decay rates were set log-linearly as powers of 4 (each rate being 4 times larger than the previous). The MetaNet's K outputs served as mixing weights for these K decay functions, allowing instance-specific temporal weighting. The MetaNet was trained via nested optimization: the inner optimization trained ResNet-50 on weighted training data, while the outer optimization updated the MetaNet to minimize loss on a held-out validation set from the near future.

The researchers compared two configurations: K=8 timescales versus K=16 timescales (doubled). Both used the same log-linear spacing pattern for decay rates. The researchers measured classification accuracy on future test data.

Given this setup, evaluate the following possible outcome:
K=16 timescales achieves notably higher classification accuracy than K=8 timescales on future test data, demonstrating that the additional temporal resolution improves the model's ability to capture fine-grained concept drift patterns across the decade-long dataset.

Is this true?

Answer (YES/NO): NO